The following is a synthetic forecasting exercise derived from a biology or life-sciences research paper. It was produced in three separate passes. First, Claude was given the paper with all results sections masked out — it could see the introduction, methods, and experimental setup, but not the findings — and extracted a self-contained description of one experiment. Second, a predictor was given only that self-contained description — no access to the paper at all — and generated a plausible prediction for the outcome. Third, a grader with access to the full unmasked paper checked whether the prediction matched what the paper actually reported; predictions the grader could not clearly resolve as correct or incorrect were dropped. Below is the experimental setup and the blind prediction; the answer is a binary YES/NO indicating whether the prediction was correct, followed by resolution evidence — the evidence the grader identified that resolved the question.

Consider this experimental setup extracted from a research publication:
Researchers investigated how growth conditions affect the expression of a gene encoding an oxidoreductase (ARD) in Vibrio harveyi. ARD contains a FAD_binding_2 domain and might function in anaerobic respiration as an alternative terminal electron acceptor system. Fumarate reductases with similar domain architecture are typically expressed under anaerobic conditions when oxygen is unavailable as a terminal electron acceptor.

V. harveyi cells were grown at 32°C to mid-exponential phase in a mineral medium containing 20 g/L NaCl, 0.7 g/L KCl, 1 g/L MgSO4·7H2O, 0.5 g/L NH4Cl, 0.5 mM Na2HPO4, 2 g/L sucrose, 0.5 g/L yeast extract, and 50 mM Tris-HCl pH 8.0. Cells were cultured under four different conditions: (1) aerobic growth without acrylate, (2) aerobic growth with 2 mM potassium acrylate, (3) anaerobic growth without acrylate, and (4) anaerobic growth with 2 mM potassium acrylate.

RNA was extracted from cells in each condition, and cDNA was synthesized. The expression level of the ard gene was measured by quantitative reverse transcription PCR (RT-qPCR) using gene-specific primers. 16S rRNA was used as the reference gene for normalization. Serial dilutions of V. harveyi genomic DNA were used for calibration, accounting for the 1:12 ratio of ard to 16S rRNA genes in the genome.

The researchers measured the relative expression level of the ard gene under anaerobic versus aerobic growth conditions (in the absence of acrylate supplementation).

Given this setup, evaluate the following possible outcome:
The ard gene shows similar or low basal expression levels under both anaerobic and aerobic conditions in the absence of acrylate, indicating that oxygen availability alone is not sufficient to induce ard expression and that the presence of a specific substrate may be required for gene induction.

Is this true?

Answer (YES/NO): NO